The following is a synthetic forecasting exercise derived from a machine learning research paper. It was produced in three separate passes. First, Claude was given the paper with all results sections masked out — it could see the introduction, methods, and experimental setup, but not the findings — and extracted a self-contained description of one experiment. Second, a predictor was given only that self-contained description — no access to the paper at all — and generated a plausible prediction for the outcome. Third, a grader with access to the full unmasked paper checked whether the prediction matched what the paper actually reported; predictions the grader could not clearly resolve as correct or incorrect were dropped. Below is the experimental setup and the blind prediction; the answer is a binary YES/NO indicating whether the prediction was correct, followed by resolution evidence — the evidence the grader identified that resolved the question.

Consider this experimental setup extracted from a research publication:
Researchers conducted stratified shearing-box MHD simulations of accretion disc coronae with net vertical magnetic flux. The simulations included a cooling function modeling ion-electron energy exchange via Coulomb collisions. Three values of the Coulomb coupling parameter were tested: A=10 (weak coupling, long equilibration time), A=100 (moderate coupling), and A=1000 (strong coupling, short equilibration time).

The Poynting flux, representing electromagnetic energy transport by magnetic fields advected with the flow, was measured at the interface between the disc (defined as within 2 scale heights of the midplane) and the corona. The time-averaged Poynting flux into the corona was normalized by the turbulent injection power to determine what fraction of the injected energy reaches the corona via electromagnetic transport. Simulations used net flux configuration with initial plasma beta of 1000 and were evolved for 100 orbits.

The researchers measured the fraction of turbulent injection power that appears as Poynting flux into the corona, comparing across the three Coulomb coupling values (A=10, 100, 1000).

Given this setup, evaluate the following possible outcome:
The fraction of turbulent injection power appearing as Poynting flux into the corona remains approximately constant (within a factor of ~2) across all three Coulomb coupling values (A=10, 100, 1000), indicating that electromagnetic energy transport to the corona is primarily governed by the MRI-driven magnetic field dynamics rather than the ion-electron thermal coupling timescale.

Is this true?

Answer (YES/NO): YES